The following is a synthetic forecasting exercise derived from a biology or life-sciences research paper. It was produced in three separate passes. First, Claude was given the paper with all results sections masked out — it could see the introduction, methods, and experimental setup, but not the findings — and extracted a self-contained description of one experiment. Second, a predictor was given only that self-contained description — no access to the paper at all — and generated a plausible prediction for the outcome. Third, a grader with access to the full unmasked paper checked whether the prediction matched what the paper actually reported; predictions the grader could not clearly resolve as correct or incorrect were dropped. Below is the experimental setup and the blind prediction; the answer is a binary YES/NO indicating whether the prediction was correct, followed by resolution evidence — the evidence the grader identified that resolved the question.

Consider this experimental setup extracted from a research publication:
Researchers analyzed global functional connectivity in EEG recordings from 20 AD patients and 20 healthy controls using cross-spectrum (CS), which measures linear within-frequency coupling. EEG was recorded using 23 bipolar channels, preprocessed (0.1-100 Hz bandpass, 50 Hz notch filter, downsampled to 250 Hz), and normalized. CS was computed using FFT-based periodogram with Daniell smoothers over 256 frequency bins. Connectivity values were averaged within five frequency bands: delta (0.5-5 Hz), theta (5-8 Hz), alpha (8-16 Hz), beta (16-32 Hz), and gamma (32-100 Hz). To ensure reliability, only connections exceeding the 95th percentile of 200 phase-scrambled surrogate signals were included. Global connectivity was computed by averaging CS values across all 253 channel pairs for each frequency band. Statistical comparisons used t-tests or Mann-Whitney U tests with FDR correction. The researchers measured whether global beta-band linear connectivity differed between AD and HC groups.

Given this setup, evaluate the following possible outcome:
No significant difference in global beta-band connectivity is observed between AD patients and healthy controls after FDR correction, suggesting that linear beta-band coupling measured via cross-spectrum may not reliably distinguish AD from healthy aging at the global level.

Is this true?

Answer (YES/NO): YES